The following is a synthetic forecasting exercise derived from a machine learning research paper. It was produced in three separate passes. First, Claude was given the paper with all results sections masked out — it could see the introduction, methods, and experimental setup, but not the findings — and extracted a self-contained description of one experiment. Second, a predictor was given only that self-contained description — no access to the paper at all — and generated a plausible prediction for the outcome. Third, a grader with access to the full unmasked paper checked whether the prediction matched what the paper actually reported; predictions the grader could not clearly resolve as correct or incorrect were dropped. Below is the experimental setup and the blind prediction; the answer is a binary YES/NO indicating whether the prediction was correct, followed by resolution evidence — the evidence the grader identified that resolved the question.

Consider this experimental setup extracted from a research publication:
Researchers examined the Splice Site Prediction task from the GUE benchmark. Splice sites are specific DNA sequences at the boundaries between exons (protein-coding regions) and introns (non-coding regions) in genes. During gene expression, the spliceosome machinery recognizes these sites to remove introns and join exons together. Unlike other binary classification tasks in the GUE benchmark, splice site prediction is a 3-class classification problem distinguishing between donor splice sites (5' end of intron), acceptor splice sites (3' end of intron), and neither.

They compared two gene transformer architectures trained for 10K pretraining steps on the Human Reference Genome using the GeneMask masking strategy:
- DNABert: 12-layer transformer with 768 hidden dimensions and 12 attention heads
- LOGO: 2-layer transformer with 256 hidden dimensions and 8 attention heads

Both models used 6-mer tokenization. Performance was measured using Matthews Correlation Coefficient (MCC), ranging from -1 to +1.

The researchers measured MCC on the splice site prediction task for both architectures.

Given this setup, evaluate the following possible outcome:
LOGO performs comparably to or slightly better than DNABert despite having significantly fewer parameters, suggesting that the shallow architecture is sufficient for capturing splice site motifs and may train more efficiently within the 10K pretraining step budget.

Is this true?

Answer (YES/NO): NO